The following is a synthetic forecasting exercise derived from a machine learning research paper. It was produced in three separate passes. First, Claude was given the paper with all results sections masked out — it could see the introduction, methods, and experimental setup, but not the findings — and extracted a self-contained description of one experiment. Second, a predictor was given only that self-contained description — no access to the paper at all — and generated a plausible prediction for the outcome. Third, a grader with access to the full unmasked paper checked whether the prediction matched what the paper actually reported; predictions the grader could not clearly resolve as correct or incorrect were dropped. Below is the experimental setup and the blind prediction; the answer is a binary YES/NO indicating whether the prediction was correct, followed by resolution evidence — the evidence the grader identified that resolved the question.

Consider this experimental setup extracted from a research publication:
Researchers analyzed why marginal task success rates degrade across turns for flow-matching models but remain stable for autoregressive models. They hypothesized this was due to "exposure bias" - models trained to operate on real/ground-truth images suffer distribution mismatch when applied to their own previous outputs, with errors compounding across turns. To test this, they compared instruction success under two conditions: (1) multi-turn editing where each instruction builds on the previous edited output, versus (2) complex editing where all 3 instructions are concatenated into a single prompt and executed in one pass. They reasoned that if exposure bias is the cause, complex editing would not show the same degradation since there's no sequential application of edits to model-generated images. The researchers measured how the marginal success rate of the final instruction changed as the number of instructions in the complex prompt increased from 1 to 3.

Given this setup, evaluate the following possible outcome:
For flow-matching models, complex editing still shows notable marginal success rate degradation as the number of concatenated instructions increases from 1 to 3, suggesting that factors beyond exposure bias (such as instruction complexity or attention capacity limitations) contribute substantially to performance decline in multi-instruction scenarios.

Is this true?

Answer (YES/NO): NO